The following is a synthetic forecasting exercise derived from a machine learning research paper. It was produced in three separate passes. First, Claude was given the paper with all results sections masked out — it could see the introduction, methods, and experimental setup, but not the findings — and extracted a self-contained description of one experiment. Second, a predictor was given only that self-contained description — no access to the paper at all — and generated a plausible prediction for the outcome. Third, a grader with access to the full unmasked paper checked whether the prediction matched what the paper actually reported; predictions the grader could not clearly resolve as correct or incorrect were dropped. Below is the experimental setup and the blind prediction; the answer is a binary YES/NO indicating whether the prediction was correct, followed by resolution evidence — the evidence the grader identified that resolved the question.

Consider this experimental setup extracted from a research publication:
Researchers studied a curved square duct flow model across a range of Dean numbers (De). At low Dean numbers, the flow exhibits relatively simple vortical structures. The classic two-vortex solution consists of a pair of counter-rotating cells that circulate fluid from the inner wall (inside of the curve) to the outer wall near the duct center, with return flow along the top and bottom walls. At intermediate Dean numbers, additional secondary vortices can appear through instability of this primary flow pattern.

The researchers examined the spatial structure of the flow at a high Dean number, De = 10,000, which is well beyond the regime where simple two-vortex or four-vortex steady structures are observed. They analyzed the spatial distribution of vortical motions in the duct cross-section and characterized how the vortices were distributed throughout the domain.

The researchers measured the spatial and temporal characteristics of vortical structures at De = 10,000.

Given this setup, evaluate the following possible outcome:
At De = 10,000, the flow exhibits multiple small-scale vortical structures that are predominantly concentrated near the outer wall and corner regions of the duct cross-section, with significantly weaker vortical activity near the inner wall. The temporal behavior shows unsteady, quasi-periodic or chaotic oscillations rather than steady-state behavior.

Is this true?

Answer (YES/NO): NO